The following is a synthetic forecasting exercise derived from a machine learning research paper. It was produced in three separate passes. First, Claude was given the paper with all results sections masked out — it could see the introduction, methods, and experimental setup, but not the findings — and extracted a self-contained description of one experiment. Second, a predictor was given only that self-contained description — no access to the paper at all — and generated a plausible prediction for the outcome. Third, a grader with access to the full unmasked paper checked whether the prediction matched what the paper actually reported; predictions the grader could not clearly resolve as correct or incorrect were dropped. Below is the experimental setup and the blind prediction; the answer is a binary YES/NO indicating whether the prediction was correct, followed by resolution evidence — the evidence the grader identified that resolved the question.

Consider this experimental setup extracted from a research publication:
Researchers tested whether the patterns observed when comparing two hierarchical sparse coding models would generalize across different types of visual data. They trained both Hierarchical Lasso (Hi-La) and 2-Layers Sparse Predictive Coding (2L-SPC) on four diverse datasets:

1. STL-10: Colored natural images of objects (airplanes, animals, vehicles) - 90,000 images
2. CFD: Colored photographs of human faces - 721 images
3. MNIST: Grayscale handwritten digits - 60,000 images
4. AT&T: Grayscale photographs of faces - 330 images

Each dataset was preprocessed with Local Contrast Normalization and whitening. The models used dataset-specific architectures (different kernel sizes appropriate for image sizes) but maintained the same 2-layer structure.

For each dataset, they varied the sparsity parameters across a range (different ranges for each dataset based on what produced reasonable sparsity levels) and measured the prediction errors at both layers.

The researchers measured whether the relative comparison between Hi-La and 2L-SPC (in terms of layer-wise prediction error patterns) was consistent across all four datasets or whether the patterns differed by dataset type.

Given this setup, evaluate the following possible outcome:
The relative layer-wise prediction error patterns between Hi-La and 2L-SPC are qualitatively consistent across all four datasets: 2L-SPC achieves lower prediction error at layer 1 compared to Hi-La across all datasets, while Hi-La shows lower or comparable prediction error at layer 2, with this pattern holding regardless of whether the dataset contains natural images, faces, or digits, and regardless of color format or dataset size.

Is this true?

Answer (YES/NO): NO